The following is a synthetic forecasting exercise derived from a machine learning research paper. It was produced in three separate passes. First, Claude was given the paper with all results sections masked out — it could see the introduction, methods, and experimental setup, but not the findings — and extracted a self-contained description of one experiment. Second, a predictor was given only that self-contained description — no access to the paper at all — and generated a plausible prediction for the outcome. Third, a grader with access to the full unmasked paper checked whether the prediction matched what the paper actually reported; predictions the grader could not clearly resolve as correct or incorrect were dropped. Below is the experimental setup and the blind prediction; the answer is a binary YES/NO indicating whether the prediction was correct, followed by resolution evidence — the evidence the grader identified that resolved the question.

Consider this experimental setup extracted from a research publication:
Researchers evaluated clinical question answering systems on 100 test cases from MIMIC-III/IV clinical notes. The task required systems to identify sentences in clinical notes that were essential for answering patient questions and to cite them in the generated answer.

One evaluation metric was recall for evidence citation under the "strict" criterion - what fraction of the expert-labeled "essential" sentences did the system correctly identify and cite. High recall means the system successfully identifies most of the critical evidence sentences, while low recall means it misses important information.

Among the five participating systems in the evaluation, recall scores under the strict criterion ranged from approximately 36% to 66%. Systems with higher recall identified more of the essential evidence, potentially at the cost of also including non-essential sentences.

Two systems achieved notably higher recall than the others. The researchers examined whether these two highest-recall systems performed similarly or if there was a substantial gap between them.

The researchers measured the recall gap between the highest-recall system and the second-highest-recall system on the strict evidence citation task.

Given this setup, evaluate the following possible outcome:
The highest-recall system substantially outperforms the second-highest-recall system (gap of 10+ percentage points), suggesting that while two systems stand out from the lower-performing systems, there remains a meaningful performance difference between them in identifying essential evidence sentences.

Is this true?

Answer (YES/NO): NO